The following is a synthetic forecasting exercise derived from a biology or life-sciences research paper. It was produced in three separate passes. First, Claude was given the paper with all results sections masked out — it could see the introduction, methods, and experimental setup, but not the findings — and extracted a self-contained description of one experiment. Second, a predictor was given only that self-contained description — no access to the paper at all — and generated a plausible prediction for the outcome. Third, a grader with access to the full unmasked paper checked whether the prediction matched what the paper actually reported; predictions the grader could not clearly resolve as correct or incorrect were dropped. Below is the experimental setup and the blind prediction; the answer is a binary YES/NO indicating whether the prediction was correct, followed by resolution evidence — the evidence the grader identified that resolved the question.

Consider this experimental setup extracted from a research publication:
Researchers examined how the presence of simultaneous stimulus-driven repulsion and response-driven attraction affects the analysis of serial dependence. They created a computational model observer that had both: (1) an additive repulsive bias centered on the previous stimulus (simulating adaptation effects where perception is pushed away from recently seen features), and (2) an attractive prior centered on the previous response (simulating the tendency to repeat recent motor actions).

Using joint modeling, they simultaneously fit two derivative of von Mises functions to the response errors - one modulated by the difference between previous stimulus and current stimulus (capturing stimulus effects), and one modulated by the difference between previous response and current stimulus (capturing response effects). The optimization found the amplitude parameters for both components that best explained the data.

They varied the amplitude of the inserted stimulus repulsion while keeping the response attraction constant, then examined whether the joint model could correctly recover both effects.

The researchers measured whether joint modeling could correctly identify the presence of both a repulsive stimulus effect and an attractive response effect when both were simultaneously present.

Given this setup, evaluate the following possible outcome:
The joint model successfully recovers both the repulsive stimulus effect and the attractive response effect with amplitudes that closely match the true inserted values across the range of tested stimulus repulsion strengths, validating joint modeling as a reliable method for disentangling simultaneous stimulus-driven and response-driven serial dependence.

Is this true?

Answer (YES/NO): YES